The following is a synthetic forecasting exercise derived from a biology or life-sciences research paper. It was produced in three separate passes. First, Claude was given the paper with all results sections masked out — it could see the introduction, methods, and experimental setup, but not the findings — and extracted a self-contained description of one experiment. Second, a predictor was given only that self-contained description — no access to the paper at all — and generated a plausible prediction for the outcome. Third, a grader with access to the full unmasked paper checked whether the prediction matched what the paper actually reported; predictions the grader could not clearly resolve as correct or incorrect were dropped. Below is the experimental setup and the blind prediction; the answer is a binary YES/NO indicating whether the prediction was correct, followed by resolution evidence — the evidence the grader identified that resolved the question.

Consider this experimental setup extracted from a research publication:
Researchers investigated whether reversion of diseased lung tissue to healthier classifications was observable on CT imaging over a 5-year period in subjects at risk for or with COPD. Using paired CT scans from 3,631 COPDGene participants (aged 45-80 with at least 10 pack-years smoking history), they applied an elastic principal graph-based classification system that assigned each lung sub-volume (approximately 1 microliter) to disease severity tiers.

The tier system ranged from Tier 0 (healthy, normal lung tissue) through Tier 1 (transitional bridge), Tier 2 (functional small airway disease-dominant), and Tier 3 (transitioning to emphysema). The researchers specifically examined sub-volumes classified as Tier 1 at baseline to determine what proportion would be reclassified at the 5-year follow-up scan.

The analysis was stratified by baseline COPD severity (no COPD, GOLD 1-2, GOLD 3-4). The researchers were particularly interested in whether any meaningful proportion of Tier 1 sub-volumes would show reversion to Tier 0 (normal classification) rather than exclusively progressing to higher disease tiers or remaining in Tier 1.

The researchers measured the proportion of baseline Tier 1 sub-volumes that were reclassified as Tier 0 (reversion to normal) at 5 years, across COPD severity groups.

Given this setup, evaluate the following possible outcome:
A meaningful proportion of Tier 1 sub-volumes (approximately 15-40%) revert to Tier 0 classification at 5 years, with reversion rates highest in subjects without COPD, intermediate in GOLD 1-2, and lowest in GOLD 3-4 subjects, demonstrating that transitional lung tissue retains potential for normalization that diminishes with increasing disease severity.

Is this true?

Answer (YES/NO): YES